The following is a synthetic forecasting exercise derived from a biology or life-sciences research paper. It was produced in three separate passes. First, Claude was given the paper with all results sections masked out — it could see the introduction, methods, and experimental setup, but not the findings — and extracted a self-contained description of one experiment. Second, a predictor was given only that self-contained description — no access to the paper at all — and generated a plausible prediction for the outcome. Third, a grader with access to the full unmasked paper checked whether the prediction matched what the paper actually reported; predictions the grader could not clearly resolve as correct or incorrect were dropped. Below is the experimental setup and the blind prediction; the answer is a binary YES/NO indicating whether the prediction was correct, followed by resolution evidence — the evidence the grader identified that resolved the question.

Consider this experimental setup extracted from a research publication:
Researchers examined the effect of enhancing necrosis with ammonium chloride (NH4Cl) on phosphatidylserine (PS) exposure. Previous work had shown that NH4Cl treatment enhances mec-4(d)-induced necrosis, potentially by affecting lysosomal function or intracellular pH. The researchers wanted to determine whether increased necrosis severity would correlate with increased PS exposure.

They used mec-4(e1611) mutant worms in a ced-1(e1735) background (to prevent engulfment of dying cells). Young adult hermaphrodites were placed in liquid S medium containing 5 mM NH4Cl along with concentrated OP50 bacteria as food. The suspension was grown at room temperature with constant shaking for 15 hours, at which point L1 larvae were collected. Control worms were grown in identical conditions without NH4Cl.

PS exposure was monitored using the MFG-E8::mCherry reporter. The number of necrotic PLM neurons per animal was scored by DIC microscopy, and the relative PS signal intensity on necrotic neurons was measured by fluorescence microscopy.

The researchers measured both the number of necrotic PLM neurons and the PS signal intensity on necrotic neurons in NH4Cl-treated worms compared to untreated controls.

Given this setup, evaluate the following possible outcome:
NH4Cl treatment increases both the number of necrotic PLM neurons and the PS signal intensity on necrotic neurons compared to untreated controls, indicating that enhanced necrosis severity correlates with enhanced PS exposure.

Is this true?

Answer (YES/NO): NO